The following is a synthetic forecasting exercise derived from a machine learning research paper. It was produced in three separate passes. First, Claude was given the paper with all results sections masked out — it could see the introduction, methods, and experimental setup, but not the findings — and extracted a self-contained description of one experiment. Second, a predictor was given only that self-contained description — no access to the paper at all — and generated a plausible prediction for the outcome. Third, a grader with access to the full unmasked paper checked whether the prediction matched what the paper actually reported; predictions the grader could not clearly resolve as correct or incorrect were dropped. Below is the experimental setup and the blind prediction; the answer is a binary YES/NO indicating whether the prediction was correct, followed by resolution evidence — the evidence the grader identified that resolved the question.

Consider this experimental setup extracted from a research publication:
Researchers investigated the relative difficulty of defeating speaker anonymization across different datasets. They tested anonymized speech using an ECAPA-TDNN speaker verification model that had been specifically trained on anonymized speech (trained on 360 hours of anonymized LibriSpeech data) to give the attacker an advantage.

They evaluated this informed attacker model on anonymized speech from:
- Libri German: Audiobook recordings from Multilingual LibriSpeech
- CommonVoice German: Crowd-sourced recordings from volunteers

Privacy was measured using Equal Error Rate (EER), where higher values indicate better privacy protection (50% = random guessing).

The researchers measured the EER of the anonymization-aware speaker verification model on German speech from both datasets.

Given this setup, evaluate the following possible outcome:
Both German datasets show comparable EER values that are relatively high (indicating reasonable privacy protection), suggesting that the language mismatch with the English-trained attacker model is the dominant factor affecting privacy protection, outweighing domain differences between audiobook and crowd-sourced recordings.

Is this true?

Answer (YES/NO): NO